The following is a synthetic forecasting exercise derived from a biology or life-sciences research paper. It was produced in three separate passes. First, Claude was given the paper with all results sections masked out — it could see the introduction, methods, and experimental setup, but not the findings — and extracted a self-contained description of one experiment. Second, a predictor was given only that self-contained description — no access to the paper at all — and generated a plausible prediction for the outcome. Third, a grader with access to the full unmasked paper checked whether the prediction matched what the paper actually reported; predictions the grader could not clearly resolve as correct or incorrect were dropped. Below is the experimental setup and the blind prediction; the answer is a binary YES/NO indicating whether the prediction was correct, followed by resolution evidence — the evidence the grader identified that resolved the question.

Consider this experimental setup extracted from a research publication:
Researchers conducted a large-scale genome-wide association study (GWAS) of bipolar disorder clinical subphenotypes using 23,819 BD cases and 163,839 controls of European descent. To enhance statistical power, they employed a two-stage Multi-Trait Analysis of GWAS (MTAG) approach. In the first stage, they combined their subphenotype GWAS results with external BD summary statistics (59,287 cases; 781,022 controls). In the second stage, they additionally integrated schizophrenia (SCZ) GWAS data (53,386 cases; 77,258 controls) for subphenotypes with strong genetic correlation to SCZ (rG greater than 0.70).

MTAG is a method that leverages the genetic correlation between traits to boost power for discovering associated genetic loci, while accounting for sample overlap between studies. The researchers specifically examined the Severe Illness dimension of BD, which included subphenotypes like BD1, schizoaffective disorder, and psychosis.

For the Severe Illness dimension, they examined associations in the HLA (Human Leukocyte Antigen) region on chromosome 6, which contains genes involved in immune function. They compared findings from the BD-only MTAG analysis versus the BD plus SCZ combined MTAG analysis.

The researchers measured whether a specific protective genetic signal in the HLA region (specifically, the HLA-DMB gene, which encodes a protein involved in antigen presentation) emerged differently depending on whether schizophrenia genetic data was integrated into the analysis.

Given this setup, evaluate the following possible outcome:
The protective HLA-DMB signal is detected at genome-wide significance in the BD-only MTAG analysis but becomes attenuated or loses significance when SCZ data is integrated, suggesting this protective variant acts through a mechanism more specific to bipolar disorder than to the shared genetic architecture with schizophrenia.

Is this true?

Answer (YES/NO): NO